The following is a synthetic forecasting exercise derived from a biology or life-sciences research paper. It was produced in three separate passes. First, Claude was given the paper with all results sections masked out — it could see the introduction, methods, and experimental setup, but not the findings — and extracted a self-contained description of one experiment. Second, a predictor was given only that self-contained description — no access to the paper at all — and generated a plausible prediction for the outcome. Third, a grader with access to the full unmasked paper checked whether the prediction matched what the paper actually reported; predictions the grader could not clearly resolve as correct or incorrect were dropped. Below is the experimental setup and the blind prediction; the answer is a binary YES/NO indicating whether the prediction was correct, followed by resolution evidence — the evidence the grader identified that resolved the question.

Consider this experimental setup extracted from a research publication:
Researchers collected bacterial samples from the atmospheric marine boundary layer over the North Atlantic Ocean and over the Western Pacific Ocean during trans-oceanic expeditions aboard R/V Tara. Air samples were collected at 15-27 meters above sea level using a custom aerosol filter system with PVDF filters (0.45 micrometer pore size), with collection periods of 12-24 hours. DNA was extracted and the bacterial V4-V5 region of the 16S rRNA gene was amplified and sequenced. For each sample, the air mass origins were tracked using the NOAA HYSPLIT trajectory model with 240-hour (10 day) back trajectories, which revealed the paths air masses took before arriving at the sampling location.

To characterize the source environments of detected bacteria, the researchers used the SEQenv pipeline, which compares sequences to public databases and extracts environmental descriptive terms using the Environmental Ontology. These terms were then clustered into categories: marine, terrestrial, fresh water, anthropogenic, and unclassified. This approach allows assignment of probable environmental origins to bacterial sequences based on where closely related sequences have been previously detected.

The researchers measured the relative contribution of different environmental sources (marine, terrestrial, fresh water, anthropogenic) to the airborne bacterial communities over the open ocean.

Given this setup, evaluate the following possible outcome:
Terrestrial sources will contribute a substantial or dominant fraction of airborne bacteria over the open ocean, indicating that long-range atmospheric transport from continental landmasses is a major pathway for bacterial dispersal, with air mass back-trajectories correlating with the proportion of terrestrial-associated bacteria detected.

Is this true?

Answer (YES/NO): YES